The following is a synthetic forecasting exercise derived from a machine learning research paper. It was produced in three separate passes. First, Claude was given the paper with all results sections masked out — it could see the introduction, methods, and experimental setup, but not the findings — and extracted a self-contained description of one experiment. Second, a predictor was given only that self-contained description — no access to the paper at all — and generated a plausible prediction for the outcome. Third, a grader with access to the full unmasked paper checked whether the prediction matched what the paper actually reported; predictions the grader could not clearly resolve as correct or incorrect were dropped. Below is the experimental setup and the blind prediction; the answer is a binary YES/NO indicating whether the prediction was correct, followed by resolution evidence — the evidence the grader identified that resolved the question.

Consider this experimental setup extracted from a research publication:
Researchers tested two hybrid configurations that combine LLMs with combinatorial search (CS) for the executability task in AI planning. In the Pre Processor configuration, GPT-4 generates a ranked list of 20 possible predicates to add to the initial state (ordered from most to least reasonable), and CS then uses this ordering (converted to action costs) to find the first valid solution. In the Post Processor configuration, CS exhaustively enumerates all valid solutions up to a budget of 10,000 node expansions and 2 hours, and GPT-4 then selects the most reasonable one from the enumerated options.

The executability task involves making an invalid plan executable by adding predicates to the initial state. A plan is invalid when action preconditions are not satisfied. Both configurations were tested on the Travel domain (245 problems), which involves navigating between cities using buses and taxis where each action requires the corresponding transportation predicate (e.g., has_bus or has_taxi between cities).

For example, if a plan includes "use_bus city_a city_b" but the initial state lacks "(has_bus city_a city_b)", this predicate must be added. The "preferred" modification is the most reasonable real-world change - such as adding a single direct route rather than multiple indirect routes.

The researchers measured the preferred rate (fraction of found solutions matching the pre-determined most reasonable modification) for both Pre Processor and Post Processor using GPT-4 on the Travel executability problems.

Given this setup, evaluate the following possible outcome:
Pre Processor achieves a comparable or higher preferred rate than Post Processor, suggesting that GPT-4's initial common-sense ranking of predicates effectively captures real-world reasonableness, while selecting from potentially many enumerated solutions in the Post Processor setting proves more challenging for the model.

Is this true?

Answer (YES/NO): YES